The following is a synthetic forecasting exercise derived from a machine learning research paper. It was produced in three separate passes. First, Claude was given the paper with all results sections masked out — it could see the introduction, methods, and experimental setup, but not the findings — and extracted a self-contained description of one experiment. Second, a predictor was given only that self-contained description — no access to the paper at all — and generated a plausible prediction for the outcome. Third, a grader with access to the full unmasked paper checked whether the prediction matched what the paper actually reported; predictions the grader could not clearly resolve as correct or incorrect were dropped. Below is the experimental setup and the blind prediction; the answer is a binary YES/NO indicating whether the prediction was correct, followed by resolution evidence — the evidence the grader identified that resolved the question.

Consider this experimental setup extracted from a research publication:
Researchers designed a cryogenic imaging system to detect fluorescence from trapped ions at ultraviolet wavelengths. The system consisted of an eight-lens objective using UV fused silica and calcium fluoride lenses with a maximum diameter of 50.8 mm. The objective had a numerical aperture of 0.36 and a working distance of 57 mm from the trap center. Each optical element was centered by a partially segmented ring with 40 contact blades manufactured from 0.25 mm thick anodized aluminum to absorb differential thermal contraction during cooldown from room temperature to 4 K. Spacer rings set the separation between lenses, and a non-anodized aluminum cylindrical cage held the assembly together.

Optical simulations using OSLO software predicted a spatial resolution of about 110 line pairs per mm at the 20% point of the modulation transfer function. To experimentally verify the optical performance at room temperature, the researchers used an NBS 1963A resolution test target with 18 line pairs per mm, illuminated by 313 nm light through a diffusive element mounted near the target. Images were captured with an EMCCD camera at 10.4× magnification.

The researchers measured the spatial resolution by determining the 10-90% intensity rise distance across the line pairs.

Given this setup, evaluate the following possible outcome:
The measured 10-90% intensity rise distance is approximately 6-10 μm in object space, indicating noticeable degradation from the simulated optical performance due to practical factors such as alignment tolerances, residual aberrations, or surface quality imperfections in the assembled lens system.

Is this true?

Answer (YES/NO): NO